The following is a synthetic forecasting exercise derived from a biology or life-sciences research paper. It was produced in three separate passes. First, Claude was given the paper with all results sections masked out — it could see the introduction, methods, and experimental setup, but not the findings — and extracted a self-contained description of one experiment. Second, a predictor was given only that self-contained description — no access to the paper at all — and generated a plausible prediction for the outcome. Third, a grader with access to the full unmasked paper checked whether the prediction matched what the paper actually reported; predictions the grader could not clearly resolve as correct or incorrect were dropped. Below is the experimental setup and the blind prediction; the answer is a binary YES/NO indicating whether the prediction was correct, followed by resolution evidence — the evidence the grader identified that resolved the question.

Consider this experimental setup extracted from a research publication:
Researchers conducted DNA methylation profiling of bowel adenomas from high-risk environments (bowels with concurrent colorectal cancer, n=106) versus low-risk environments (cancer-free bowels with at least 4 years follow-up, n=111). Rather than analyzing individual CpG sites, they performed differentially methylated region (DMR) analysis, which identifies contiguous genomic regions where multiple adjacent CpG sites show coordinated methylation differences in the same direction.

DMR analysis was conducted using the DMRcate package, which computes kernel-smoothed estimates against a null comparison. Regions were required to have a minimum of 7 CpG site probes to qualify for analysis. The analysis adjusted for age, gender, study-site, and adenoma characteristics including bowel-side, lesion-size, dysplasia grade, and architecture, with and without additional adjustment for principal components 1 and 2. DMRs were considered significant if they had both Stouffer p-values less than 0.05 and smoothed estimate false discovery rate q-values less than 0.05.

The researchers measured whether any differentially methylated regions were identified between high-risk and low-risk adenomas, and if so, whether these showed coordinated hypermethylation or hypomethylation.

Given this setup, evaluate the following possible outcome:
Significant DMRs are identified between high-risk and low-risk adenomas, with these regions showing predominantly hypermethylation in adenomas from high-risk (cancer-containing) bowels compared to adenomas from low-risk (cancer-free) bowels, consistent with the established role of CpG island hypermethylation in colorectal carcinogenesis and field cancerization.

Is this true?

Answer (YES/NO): YES